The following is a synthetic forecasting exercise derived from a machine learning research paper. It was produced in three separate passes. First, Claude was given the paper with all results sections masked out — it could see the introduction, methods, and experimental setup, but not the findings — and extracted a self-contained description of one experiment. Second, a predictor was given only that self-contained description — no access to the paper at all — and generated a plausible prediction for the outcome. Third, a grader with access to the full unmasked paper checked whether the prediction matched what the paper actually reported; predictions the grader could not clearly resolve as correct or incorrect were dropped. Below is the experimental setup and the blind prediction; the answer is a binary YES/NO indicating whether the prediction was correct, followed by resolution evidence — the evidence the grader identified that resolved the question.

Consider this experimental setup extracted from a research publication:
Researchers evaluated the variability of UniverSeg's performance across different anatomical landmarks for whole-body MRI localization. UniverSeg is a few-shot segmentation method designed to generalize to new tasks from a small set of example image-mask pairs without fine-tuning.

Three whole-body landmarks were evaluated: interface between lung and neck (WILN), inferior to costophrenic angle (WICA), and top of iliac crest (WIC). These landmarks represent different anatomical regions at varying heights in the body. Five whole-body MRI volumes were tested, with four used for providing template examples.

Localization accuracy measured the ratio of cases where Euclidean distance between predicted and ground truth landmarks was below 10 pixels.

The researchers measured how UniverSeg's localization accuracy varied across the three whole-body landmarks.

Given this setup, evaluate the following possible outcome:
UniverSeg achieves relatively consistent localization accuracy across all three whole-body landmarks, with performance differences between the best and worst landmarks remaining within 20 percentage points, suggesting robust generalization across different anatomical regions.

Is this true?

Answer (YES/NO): NO